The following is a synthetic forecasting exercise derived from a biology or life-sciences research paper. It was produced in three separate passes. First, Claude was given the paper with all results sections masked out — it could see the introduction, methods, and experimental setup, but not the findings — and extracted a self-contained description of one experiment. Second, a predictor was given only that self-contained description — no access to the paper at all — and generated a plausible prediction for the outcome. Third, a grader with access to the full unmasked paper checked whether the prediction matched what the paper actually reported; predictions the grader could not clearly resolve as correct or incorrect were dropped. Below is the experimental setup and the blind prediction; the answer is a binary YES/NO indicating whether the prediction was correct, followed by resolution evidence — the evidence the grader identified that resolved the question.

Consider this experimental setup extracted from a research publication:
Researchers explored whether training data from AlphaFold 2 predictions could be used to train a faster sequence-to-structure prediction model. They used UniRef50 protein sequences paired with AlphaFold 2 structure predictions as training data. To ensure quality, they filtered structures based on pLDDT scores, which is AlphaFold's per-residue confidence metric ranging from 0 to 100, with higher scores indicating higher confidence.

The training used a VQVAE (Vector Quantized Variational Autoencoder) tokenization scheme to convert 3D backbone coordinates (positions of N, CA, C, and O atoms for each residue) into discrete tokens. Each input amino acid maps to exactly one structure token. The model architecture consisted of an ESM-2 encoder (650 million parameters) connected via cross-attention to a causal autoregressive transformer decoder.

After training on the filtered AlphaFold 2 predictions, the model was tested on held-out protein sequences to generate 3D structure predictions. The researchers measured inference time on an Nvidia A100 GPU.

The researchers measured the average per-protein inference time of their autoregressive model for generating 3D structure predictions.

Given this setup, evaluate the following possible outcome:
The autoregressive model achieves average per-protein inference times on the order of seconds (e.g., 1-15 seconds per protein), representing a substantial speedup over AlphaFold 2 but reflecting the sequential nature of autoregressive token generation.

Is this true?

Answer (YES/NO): YES